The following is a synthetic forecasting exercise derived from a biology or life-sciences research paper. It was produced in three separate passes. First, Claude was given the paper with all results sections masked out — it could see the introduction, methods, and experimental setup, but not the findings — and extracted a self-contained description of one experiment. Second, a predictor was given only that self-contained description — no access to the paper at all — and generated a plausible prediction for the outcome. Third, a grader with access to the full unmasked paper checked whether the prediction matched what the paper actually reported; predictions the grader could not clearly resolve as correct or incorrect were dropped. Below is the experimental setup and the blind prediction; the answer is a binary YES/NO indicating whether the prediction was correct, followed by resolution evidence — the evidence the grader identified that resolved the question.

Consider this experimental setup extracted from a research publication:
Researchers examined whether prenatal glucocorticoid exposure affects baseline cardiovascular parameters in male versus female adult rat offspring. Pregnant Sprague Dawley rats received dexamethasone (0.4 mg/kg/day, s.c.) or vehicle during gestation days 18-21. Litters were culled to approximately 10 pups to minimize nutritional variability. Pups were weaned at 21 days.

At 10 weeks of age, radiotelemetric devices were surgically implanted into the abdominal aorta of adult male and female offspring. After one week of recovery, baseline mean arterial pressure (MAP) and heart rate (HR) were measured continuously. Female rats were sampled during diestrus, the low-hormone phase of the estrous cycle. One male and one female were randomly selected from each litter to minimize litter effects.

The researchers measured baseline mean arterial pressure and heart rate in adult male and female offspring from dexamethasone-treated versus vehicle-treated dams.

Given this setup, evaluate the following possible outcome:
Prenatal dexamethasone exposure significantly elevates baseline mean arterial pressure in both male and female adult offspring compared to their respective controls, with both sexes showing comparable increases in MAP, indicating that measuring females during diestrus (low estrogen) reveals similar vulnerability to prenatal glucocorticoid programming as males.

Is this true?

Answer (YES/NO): NO